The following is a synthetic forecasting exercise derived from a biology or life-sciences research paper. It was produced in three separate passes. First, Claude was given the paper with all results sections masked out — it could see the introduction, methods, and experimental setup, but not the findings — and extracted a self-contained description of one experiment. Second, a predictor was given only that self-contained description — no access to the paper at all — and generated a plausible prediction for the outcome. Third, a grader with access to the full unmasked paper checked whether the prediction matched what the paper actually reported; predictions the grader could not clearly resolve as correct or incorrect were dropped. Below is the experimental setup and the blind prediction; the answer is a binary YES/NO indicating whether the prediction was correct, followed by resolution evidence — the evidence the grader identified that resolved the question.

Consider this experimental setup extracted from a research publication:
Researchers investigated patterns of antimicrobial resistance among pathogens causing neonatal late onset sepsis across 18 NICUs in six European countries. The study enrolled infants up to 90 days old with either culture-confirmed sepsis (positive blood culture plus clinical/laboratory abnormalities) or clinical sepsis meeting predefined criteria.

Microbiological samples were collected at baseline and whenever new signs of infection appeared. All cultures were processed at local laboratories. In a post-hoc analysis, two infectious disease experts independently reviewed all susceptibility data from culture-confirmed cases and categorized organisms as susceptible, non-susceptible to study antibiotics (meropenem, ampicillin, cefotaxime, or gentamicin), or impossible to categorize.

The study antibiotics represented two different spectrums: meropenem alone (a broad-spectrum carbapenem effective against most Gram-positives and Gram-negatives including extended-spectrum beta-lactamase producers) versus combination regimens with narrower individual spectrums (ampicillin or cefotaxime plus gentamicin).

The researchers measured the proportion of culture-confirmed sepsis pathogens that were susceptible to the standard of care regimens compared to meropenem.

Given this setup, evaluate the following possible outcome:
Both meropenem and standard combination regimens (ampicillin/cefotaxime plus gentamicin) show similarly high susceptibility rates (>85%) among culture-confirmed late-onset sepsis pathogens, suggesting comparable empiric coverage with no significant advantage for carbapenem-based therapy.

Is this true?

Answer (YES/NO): NO